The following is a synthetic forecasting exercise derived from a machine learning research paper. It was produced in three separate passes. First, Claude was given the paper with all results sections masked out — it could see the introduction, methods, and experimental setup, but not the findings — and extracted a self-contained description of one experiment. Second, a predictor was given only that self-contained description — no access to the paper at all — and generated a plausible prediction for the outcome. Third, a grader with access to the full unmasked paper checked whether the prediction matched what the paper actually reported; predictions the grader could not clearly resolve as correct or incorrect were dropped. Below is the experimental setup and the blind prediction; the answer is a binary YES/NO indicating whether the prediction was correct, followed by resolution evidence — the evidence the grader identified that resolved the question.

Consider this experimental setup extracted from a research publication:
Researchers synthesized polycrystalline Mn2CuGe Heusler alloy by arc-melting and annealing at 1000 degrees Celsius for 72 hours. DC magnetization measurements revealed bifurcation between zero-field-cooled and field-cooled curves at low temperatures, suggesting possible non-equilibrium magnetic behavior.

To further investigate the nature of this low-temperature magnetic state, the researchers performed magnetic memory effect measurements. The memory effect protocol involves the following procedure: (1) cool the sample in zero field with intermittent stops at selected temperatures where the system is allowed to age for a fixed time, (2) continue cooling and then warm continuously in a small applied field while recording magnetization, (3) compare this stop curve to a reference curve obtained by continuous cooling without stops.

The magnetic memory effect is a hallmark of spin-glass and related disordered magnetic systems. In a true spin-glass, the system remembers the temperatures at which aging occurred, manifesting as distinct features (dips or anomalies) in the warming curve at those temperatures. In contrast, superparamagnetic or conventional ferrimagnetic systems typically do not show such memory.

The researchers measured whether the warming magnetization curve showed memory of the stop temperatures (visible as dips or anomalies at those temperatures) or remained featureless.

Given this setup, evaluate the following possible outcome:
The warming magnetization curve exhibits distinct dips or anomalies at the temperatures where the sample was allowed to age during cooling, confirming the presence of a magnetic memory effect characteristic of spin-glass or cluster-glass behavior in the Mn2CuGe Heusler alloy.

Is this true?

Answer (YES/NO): YES